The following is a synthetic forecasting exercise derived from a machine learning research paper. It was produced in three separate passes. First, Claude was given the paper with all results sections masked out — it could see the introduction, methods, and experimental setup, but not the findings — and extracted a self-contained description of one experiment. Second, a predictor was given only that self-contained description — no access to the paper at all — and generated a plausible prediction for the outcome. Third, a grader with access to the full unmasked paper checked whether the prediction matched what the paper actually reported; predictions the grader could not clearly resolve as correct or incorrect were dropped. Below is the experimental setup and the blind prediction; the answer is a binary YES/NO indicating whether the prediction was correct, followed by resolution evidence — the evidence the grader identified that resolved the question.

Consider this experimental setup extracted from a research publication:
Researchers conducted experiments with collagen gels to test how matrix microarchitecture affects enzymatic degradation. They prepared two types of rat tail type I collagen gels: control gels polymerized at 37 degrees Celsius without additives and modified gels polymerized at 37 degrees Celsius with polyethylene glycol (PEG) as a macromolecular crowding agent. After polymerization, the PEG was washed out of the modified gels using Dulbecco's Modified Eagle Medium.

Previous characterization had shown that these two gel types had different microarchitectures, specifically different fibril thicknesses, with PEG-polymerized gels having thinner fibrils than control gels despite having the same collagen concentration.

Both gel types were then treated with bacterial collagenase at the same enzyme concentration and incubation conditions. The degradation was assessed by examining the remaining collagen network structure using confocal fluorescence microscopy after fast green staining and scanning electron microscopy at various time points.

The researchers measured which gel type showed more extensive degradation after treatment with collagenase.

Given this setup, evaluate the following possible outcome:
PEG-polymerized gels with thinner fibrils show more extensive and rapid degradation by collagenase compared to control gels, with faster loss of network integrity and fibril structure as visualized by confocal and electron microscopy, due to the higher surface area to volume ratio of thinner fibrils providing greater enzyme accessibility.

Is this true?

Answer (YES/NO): NO